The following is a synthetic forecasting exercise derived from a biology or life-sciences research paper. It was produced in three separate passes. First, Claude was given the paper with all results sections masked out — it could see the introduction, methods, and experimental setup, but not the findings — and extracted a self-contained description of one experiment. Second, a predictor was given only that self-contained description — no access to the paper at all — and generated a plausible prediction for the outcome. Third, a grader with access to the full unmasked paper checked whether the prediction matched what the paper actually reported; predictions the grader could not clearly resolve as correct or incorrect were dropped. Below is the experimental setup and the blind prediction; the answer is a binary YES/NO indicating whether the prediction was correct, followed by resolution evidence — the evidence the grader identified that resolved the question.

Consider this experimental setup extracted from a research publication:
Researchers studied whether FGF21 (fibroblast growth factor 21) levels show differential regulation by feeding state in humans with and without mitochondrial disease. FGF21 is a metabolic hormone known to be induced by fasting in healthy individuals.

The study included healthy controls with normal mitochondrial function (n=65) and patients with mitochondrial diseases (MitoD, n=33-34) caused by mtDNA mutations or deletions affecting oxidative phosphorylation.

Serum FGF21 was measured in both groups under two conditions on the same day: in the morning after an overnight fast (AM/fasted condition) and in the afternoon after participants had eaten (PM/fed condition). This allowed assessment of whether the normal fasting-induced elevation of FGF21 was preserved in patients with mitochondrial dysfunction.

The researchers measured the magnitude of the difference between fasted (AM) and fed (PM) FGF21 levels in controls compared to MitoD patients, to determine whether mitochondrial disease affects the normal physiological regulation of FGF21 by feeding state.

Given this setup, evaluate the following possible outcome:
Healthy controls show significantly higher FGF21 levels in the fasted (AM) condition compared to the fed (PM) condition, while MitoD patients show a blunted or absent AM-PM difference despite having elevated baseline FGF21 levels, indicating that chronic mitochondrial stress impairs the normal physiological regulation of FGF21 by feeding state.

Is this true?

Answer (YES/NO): YES